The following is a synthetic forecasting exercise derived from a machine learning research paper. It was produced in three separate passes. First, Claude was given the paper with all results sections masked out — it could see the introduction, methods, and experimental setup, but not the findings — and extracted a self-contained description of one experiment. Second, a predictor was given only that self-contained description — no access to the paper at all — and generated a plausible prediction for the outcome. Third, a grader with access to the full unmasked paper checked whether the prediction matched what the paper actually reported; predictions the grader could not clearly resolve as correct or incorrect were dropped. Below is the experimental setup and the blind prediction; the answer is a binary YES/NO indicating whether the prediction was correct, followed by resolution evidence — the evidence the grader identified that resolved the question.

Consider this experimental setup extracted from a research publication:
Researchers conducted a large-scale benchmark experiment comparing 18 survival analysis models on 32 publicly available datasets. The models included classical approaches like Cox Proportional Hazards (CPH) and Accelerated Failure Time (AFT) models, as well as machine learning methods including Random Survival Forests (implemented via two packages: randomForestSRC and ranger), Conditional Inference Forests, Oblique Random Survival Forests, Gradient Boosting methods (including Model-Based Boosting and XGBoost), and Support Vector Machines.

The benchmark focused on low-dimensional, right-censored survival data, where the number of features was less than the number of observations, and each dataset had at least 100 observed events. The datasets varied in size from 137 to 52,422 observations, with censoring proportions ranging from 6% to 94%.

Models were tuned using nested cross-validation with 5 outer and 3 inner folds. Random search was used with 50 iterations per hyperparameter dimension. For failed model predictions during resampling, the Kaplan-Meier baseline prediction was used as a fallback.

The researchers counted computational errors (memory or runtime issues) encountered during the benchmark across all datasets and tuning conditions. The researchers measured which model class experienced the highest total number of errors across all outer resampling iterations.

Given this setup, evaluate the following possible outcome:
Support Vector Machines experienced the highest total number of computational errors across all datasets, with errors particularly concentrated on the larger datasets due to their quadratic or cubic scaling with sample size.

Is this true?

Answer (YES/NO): NO